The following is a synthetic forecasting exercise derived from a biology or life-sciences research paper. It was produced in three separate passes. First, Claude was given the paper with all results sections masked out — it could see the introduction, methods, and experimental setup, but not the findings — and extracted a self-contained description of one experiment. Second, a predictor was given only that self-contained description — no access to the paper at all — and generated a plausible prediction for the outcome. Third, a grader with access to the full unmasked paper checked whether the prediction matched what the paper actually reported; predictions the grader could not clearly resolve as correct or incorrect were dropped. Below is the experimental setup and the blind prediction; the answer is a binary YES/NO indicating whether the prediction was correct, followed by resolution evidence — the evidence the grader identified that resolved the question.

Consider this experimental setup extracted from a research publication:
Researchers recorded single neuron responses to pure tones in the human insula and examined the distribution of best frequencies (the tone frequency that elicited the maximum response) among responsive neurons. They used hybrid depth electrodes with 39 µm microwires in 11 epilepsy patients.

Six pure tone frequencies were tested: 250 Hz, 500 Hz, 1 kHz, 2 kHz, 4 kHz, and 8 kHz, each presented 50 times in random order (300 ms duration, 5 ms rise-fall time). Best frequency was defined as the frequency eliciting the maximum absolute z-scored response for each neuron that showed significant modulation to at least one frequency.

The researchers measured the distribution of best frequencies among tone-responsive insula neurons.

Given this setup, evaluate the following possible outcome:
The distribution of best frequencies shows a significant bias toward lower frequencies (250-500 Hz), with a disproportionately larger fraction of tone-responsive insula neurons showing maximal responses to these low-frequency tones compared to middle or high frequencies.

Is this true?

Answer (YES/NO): NO